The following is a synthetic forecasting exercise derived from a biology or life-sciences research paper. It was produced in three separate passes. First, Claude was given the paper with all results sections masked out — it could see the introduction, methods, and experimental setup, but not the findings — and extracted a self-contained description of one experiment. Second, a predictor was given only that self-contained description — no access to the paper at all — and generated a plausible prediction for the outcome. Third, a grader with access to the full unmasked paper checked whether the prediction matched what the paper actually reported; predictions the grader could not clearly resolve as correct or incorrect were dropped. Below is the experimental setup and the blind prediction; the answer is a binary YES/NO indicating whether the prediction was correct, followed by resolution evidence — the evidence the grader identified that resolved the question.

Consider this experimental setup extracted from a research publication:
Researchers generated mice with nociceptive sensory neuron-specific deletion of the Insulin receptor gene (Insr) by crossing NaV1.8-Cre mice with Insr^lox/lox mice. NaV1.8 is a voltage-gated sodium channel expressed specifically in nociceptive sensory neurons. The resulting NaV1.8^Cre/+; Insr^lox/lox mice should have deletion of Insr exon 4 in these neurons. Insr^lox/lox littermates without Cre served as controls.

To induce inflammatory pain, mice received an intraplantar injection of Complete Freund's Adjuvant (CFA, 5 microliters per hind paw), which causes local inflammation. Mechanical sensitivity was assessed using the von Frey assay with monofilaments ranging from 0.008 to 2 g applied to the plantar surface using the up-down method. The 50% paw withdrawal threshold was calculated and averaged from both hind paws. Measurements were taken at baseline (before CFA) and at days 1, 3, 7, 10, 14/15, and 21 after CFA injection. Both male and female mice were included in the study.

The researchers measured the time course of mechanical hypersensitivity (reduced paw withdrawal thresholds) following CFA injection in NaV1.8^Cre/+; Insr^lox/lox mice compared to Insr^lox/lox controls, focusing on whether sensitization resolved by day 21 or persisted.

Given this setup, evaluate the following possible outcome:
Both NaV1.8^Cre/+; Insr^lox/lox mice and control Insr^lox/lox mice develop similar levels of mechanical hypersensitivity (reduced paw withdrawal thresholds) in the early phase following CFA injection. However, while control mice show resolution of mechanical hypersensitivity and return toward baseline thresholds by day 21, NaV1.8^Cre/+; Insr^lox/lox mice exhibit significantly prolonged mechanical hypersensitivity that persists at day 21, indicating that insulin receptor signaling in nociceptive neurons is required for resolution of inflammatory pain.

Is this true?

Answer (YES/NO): NO